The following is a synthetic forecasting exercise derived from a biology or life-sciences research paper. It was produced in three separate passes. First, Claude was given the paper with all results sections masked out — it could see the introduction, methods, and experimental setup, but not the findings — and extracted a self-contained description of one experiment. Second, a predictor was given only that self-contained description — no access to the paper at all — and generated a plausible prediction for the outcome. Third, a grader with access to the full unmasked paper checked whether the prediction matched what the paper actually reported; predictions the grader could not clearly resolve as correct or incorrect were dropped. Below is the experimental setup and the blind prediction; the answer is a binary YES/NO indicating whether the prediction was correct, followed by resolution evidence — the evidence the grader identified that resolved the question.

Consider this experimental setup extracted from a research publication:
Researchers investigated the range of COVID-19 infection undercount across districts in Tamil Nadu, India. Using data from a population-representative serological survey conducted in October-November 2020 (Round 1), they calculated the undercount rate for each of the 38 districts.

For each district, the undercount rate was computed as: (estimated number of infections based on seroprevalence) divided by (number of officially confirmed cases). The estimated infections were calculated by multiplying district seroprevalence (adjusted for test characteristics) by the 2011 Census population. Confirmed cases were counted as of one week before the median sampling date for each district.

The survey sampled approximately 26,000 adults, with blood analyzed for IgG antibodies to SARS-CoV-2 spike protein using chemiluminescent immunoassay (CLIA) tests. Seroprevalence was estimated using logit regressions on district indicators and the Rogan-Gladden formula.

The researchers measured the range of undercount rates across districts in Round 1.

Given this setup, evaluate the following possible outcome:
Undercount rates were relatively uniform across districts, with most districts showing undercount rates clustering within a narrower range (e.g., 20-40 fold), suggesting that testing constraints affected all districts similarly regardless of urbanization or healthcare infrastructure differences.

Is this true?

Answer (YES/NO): NO